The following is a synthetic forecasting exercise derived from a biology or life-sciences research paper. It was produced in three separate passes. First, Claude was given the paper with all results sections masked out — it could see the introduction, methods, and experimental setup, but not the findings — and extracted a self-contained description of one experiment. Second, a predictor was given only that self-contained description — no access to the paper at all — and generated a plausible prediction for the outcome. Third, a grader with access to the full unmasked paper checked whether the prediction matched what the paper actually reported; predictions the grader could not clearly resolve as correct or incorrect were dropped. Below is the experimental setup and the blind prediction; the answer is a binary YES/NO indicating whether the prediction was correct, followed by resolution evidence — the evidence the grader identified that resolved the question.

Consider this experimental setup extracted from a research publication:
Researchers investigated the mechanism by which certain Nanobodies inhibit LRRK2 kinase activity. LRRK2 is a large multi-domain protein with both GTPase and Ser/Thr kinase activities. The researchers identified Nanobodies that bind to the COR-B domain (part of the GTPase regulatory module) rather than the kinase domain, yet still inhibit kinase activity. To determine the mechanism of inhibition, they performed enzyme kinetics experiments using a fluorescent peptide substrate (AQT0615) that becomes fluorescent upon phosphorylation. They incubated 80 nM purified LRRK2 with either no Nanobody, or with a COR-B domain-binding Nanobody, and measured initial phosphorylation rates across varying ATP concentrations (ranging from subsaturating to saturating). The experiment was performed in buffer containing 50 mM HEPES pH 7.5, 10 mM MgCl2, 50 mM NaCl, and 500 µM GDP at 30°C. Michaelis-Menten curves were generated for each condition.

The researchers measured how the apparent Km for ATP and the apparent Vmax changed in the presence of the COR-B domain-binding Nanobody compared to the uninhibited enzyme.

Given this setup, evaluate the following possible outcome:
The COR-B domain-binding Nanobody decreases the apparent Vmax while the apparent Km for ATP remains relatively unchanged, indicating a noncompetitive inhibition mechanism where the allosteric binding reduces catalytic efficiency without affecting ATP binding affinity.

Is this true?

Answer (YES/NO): NO